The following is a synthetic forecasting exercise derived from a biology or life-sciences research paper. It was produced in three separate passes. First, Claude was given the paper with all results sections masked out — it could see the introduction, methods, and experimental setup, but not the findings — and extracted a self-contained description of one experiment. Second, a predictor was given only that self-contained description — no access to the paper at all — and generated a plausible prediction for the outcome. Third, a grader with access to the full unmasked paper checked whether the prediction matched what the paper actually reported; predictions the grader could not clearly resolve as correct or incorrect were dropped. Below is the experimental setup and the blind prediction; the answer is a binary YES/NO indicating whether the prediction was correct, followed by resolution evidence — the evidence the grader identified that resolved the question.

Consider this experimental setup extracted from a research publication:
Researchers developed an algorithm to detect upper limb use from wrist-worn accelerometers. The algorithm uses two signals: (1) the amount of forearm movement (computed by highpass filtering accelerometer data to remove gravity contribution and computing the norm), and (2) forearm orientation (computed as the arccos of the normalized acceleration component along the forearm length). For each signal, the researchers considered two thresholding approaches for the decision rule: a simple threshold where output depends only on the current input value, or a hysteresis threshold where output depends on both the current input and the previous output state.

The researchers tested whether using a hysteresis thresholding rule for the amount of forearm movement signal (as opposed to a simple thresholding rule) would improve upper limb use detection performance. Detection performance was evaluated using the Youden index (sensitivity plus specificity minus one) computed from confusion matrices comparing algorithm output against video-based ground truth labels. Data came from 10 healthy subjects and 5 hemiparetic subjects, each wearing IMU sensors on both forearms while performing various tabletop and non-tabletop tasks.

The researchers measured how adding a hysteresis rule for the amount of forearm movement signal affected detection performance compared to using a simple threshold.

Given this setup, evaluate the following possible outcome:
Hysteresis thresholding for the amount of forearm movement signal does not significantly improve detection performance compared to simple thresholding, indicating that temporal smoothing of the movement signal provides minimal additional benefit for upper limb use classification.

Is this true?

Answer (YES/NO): YES